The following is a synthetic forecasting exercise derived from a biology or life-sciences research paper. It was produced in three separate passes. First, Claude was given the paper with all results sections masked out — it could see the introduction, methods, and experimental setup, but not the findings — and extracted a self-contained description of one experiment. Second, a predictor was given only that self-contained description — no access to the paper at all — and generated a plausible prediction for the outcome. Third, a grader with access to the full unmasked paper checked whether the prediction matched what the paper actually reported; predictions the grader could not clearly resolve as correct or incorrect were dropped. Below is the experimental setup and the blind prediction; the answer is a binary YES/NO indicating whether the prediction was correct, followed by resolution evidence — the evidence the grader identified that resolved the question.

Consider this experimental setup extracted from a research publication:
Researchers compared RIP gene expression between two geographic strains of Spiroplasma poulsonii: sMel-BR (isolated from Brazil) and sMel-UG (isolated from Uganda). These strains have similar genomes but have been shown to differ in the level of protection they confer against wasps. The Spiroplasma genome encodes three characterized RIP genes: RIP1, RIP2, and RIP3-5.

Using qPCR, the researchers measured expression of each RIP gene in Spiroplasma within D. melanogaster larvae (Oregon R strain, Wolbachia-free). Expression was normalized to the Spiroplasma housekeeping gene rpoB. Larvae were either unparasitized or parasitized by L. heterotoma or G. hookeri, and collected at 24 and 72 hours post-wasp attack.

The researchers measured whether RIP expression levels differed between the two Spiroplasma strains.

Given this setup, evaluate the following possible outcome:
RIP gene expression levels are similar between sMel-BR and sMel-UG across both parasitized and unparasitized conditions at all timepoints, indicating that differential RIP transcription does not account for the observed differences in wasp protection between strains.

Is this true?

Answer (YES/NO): YES